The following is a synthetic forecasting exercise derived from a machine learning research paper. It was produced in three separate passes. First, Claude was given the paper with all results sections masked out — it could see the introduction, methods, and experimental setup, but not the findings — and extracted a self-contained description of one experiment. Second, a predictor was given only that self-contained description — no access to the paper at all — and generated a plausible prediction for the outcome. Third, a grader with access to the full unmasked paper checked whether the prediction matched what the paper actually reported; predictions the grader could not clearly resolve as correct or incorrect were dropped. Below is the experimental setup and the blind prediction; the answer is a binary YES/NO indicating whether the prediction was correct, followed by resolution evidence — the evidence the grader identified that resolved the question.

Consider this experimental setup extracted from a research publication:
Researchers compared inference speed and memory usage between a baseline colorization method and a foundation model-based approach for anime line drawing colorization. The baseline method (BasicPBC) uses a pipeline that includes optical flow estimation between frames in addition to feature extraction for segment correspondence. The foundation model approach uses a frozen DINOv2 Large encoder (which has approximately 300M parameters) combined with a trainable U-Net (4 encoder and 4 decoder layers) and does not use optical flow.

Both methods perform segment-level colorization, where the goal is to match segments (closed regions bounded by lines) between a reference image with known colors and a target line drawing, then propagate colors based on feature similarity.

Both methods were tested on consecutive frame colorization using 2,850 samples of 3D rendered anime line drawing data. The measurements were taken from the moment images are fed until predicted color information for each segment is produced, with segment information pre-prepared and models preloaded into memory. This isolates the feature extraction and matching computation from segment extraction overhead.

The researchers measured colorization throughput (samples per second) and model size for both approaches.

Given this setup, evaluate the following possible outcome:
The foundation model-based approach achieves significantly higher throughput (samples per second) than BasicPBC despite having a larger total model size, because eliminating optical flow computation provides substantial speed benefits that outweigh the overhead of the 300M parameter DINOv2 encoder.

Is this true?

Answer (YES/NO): YES